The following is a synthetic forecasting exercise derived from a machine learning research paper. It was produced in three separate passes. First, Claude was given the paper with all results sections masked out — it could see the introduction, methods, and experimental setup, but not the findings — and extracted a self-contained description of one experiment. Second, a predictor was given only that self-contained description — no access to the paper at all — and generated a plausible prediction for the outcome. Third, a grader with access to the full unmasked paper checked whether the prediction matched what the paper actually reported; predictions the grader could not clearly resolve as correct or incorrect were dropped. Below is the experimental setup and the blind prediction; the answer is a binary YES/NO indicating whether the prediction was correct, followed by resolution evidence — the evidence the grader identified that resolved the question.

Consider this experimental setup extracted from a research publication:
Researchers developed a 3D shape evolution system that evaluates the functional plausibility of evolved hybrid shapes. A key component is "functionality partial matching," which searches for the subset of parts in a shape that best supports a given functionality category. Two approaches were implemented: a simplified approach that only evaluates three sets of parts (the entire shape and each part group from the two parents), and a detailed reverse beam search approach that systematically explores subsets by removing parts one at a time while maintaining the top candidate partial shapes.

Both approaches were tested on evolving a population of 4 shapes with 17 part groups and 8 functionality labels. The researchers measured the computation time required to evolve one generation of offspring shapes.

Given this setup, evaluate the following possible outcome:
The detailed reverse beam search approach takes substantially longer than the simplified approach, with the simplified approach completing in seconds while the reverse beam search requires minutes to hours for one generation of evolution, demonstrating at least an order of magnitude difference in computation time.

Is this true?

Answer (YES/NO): NO